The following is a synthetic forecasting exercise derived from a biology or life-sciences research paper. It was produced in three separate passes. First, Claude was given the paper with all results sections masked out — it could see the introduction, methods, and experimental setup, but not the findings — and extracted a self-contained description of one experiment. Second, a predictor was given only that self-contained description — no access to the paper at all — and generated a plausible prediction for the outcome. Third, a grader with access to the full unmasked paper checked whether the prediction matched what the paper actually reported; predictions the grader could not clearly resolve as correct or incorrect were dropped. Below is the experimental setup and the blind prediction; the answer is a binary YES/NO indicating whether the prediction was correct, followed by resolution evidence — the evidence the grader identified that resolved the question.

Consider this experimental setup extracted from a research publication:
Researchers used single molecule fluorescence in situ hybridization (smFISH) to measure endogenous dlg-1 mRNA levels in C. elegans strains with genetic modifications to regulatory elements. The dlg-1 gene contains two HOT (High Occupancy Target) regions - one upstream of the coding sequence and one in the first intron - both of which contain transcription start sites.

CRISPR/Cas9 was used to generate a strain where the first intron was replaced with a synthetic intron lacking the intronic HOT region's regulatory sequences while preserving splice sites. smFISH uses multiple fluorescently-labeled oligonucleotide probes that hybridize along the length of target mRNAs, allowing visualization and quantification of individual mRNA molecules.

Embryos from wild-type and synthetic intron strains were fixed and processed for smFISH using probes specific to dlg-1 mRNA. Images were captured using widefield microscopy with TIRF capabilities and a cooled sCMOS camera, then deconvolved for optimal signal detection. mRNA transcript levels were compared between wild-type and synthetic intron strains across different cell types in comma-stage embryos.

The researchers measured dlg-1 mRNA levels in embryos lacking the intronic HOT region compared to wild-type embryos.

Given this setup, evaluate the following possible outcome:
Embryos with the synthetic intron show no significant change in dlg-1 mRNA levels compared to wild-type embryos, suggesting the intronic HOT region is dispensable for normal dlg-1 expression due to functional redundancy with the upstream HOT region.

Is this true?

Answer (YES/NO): YES